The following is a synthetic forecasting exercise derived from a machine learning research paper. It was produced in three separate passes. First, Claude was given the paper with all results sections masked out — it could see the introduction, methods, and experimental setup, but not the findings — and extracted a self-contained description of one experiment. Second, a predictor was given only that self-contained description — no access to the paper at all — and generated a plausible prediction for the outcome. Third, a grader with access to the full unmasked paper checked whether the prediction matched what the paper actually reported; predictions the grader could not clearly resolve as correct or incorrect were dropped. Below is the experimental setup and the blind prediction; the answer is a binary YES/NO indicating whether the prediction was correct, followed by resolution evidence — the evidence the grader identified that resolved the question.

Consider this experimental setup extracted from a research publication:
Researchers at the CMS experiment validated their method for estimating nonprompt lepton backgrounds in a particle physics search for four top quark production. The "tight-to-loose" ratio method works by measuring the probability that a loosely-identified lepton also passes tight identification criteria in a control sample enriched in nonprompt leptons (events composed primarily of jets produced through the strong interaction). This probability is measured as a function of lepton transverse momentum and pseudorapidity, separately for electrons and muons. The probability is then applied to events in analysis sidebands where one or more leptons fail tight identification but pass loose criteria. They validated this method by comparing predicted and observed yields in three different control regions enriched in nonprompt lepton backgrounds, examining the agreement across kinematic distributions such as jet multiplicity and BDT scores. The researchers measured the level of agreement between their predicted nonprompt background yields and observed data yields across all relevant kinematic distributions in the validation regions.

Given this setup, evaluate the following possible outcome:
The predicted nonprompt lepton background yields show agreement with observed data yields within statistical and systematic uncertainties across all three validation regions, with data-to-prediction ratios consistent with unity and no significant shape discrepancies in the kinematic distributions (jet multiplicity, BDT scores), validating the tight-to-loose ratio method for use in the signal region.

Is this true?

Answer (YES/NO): YES